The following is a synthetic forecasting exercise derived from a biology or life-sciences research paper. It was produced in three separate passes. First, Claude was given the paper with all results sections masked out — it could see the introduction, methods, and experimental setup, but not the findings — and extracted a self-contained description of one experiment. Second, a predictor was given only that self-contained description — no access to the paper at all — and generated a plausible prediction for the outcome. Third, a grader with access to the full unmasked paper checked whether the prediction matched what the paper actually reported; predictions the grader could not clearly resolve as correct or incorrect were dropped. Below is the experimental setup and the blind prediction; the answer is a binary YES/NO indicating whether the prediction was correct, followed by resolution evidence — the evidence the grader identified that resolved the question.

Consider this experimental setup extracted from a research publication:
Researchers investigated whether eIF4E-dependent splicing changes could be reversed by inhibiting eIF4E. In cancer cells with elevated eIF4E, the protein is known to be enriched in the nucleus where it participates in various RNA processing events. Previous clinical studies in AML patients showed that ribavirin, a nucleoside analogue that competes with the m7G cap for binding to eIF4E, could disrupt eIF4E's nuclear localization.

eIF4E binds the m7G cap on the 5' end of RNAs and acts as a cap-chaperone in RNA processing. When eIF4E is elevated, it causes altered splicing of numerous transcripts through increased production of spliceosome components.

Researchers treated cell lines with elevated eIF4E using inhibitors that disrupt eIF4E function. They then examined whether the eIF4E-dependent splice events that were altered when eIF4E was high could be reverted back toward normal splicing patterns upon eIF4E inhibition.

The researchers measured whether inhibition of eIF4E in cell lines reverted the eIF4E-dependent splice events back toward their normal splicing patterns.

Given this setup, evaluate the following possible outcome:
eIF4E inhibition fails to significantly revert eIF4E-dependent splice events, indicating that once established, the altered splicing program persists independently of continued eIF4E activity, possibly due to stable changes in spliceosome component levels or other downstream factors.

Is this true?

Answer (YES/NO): NO